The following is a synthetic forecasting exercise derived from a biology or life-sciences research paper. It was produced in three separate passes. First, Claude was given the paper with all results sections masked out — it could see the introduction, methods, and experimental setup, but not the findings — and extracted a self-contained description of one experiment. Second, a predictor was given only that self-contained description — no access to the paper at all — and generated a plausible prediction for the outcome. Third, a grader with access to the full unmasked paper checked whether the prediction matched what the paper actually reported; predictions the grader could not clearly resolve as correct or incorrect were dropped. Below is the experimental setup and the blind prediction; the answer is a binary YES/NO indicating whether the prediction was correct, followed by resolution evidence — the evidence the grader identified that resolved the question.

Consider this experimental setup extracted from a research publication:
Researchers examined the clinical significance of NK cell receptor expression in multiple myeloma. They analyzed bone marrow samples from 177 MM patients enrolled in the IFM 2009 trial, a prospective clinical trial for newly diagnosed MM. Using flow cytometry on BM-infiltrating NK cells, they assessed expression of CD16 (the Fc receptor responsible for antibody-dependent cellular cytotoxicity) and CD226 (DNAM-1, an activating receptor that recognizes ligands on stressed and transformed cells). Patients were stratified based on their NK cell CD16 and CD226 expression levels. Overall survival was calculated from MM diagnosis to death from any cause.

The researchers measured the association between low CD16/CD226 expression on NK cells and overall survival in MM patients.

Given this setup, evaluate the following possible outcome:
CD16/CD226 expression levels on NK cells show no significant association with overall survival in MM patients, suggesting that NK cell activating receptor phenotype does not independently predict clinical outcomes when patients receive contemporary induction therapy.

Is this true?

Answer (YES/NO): NO